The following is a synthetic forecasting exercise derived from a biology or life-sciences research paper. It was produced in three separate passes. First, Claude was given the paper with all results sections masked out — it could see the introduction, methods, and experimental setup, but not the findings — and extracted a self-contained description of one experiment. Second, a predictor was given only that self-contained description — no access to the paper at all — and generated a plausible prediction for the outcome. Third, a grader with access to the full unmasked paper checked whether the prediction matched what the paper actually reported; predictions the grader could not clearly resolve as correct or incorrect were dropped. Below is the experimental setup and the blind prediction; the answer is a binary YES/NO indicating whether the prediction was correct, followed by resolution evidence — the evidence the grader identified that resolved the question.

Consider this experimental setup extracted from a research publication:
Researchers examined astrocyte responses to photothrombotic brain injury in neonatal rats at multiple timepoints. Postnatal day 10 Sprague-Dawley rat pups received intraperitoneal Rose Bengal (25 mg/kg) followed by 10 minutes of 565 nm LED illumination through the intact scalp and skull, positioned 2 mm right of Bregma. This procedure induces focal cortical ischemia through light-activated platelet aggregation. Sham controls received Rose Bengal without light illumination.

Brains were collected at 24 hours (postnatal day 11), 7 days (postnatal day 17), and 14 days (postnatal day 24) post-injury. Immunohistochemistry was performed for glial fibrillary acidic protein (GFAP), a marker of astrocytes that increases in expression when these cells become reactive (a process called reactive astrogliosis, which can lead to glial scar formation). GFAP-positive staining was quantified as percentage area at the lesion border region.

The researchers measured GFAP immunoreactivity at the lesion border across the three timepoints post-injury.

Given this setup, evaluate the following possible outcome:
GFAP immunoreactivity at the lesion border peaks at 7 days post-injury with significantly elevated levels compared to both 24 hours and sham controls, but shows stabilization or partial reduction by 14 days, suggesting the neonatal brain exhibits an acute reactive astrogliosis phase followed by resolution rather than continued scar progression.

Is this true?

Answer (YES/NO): YES